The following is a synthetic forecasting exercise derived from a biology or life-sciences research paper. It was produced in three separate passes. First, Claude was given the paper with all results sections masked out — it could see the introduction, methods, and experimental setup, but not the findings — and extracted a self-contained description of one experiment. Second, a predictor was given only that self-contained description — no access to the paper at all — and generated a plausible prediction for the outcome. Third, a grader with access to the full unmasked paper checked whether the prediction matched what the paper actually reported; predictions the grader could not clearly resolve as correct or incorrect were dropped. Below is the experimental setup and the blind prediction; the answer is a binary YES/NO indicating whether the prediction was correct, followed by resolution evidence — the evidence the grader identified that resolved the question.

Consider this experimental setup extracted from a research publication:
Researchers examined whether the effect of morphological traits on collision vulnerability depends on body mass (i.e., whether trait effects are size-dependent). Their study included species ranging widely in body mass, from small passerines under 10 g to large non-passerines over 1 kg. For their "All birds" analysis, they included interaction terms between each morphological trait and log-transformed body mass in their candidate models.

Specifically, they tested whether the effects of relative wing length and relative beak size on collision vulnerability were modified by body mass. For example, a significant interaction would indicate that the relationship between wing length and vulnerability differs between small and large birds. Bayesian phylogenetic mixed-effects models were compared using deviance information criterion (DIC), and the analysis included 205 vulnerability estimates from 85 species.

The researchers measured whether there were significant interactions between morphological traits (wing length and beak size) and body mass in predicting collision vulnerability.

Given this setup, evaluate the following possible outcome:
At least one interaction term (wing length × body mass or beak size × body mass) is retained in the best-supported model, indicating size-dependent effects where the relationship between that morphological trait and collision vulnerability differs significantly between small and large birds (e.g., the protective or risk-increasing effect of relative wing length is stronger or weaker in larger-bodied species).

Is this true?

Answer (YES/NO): YES